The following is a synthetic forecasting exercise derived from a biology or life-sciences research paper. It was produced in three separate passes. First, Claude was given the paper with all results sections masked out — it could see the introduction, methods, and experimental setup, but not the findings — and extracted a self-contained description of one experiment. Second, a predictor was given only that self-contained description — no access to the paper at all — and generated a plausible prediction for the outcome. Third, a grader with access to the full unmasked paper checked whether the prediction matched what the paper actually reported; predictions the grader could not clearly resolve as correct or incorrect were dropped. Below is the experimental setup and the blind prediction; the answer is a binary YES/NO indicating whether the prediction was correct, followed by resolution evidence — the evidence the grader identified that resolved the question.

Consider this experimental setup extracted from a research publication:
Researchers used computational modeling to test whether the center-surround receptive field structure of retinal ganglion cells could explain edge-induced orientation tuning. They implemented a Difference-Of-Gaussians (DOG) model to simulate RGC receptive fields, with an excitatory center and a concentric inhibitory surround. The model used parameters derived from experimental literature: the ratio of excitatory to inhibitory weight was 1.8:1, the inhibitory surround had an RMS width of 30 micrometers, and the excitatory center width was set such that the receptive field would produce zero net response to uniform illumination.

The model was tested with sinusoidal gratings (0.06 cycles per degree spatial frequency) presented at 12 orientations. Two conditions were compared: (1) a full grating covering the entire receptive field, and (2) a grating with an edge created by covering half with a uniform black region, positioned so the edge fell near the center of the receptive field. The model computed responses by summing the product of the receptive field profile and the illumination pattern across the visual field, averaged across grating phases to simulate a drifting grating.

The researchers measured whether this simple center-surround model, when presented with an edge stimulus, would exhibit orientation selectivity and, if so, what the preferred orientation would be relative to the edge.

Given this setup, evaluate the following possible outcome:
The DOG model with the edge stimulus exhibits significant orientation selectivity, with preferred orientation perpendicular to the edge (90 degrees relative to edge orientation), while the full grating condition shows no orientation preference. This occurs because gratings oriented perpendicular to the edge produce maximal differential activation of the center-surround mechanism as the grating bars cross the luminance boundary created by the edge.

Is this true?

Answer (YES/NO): YES